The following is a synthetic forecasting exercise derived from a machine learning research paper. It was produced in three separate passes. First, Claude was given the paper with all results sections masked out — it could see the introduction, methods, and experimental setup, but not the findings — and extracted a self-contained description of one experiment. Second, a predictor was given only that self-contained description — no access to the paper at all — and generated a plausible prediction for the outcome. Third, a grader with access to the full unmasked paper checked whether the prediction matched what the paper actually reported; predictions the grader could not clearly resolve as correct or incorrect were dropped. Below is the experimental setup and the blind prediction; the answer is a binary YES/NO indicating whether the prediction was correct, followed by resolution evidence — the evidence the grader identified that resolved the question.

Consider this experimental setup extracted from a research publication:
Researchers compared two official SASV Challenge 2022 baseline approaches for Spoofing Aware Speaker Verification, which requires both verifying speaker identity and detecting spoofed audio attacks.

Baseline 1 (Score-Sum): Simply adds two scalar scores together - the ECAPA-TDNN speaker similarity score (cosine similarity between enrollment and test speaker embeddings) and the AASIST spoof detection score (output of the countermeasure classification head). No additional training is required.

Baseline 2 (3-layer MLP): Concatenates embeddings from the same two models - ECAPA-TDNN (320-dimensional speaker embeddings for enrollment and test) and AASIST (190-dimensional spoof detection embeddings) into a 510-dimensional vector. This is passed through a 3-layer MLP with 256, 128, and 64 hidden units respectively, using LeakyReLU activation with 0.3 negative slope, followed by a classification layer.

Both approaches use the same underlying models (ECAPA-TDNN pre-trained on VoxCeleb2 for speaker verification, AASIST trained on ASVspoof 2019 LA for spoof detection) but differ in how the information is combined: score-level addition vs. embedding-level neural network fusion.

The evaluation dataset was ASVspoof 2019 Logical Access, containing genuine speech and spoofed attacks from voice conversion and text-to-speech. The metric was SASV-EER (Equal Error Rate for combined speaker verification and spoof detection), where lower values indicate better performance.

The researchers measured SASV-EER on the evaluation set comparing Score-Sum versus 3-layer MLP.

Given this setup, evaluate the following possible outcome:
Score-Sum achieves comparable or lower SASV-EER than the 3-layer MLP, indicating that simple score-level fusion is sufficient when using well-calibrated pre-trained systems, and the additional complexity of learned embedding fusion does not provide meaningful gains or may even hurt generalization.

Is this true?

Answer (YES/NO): NO